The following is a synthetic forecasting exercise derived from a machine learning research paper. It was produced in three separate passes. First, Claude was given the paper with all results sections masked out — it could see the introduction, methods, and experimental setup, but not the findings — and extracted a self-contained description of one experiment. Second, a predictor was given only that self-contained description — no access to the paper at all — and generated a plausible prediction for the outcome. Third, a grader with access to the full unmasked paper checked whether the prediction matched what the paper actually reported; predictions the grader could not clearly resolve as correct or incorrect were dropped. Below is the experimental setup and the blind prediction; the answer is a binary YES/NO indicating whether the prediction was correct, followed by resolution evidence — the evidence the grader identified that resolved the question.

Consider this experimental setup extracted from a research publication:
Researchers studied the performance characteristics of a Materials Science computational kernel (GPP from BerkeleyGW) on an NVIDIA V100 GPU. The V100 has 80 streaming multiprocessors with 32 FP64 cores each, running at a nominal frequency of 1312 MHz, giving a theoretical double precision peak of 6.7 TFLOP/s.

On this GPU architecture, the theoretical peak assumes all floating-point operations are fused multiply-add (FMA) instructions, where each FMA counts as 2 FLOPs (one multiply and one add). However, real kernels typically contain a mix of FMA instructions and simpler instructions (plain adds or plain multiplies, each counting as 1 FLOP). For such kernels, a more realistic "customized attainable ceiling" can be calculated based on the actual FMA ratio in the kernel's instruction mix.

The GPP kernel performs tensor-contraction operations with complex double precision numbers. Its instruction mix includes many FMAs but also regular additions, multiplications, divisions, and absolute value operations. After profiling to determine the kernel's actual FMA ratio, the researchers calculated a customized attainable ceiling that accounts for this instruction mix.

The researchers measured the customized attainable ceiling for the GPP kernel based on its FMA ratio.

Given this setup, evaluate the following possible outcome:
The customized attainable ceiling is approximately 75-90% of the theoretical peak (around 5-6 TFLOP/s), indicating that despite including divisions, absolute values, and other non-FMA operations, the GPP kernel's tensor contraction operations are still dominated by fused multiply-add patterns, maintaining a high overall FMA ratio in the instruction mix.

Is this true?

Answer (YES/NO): YES